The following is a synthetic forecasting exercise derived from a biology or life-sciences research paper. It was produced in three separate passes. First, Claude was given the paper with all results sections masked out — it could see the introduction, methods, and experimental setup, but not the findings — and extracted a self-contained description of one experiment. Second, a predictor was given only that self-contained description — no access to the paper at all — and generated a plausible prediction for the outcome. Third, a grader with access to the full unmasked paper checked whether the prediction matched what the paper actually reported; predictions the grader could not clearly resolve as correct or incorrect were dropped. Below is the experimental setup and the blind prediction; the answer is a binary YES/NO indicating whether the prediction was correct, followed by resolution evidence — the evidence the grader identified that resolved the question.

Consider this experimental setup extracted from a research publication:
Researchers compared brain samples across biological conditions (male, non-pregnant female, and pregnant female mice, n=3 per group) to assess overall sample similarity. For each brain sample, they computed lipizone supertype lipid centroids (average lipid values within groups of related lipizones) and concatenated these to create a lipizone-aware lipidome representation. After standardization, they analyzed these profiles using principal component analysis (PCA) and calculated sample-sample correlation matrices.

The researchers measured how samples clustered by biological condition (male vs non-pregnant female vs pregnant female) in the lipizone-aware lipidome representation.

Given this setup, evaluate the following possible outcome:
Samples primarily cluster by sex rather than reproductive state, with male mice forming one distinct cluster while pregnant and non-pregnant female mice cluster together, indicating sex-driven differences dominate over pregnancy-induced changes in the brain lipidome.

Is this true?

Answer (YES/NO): NO